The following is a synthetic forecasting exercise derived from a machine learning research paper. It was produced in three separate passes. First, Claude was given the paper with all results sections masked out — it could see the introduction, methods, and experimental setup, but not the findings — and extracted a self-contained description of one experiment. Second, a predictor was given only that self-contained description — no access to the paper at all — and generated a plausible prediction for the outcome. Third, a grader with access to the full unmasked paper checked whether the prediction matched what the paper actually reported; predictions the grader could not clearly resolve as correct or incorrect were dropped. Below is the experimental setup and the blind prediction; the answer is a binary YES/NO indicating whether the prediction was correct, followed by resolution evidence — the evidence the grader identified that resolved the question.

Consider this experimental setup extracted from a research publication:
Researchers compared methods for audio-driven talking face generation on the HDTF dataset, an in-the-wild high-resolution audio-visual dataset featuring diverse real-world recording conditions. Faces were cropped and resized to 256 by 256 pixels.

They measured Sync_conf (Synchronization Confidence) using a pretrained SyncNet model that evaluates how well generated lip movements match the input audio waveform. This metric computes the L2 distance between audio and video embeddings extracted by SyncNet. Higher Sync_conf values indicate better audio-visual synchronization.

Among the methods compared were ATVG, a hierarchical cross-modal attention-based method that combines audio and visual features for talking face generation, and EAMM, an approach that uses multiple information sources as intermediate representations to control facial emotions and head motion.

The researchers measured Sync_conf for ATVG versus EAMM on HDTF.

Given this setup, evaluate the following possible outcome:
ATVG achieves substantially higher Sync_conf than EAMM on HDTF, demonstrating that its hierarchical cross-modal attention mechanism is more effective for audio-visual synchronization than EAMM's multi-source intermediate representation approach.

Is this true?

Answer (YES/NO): YES